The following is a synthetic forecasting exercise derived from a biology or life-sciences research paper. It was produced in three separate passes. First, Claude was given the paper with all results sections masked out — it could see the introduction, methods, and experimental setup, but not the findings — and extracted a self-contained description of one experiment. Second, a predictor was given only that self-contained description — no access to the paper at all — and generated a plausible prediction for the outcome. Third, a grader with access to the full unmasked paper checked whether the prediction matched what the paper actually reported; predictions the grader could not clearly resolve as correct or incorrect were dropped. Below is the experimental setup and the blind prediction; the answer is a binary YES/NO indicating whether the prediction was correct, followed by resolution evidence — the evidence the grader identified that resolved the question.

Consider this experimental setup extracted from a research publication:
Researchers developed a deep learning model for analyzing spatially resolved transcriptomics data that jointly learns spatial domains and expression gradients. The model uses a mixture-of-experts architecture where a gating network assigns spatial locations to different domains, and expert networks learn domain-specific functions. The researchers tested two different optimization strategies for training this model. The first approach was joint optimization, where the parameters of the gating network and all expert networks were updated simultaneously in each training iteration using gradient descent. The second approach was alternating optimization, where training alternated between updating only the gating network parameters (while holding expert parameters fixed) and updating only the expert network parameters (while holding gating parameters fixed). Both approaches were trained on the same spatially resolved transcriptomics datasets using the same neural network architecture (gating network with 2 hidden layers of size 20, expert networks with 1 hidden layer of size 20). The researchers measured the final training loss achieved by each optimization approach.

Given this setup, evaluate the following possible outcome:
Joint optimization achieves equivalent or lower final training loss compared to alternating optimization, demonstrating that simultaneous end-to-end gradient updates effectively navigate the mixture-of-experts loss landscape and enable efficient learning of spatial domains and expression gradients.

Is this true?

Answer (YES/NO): NO